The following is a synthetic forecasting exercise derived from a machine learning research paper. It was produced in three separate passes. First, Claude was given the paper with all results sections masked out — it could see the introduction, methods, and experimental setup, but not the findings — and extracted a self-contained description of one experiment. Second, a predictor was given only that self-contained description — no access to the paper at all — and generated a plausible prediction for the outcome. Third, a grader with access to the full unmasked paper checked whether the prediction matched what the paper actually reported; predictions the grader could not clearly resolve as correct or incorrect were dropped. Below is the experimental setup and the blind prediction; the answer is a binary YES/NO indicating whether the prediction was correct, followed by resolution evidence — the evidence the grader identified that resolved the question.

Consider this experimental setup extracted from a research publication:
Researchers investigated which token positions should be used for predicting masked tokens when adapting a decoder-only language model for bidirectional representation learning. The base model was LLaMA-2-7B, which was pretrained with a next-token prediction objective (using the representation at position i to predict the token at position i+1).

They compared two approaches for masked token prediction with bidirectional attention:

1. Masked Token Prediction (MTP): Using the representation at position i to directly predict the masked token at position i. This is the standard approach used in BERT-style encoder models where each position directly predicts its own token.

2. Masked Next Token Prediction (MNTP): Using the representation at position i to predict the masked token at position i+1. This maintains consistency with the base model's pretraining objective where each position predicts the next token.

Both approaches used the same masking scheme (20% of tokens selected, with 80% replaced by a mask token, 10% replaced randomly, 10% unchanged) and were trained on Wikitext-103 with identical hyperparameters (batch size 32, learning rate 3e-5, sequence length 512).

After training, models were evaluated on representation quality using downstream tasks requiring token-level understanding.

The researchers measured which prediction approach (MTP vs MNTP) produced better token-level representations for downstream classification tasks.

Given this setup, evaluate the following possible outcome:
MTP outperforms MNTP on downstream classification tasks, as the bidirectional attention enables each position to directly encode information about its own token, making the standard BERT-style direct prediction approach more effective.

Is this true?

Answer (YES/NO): NO